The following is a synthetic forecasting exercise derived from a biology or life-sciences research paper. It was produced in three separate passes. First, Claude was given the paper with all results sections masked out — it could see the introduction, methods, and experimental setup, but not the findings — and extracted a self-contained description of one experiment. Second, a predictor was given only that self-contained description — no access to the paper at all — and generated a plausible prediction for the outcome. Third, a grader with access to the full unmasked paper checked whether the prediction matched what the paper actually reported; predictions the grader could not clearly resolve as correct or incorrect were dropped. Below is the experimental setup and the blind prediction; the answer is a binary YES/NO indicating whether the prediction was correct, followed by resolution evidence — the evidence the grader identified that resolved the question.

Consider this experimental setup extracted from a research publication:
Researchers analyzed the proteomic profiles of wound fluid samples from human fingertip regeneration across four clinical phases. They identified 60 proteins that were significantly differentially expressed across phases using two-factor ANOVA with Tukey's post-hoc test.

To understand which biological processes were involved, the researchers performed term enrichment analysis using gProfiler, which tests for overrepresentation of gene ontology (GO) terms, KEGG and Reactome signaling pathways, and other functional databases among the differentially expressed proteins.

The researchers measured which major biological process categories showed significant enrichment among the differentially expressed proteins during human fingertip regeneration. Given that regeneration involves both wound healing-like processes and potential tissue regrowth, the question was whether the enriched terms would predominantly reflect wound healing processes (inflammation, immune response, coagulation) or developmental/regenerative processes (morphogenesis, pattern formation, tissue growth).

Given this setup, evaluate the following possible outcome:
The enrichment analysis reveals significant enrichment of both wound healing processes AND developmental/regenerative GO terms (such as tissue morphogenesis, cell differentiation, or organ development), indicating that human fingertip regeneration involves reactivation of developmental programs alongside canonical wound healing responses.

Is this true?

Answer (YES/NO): NO